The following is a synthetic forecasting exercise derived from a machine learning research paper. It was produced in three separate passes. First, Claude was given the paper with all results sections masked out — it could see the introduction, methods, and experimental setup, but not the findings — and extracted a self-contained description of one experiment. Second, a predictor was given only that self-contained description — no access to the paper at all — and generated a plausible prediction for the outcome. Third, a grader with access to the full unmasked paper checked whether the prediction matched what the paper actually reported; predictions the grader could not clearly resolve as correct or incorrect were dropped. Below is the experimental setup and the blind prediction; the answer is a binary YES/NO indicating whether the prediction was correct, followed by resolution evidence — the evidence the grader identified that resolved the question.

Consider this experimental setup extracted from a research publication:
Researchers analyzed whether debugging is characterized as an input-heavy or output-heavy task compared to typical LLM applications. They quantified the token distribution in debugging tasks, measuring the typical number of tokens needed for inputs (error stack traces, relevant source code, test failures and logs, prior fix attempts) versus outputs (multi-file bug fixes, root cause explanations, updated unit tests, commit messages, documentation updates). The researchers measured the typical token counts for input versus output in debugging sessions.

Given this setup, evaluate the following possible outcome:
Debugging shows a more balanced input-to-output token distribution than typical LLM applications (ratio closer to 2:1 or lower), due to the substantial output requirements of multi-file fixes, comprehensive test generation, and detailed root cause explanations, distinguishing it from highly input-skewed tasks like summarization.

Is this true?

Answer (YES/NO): YES